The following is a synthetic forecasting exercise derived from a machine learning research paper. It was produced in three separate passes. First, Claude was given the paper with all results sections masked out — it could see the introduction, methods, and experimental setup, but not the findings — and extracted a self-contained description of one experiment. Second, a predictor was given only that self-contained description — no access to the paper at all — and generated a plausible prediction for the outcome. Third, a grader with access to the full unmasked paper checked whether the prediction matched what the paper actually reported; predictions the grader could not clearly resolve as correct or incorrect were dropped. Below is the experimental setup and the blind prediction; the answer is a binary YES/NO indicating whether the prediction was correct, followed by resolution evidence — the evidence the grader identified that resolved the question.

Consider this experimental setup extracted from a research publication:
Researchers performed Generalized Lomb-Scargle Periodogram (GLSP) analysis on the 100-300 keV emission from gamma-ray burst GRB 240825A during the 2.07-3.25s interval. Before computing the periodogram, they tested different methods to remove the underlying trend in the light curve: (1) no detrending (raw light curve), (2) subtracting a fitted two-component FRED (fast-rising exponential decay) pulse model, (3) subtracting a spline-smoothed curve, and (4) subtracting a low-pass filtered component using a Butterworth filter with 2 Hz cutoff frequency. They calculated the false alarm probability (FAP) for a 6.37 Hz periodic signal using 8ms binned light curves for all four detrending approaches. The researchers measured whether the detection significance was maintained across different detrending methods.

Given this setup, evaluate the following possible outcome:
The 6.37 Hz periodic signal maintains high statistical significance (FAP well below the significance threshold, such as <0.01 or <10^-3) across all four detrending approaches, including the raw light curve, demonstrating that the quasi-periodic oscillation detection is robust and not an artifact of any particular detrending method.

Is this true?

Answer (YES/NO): YES